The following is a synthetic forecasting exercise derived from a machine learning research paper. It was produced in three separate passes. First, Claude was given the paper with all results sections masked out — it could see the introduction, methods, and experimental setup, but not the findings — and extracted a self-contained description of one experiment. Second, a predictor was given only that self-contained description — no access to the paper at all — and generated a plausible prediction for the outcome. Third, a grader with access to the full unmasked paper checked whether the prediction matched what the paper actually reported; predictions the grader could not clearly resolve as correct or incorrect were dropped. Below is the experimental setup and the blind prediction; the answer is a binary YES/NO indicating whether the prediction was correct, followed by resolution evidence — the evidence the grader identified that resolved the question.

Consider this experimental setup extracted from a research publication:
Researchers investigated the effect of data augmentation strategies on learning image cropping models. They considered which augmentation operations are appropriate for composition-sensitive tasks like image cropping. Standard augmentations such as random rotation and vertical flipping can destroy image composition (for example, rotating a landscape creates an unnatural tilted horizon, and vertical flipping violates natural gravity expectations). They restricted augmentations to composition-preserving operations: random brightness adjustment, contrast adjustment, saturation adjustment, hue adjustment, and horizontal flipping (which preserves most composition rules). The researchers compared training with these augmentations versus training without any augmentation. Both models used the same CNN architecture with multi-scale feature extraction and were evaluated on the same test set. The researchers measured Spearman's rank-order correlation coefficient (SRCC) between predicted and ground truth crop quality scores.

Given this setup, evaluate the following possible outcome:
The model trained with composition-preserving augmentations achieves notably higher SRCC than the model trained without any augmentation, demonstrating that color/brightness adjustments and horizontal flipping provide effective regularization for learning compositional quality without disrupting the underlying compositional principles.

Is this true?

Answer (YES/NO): YES